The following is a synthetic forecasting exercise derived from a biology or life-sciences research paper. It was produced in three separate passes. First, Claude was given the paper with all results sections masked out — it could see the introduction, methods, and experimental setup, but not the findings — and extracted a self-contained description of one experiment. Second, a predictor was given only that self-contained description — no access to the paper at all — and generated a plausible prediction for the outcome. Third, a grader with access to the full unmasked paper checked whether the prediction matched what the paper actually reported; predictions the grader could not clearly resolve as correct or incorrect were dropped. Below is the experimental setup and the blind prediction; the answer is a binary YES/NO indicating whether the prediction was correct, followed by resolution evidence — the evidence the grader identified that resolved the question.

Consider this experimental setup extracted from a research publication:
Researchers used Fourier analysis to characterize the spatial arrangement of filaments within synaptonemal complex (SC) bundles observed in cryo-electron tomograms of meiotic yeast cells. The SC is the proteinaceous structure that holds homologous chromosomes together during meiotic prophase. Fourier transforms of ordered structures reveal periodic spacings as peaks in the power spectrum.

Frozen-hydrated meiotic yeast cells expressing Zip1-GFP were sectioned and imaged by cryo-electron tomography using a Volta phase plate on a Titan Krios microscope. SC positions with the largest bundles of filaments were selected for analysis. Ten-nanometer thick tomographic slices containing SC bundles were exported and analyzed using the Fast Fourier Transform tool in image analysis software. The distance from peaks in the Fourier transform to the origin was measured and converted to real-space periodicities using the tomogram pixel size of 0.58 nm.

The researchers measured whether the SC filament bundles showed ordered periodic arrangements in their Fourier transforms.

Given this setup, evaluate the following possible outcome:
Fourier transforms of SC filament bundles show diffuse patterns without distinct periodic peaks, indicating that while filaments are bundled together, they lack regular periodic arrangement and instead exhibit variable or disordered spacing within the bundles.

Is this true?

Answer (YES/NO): NO